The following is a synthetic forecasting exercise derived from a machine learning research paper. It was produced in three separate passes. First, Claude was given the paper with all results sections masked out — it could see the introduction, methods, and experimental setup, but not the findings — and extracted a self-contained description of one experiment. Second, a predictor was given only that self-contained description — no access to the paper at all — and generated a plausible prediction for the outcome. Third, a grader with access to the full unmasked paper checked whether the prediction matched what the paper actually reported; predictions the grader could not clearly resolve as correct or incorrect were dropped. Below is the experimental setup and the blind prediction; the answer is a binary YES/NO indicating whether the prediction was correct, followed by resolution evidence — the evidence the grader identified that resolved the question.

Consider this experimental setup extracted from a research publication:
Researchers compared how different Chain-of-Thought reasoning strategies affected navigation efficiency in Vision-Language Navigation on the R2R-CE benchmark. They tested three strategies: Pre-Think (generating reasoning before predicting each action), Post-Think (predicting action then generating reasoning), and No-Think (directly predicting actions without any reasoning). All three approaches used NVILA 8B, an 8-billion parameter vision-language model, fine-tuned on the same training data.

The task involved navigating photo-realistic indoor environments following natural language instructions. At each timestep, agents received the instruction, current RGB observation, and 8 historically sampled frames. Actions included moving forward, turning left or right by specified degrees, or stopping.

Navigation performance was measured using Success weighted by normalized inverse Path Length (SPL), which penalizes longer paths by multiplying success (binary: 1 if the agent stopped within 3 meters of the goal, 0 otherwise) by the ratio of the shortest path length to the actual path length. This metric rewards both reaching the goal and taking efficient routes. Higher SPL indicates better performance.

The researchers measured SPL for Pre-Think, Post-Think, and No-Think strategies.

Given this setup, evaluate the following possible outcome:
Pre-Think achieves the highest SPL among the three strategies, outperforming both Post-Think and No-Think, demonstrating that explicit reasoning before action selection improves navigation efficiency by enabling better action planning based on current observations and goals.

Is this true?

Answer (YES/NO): NO